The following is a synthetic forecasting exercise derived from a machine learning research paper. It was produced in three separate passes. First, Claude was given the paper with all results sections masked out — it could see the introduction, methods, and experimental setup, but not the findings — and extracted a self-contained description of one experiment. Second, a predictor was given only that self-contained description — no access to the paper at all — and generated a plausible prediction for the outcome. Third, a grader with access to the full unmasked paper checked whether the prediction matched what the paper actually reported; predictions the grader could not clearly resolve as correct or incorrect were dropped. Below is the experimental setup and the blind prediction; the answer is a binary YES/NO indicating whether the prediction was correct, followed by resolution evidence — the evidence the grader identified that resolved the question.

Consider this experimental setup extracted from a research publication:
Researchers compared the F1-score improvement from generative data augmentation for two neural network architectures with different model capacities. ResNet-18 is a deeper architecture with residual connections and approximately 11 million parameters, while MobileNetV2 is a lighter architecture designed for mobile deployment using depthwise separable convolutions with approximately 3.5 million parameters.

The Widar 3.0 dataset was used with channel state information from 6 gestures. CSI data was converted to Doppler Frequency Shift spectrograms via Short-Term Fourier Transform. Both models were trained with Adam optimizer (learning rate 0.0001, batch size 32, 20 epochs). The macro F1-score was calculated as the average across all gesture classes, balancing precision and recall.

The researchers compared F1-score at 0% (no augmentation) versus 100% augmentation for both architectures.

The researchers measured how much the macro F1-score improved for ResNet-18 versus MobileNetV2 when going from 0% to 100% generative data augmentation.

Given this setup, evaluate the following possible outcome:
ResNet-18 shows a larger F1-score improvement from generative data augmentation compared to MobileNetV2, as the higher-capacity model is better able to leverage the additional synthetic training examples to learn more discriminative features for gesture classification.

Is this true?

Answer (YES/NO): YES